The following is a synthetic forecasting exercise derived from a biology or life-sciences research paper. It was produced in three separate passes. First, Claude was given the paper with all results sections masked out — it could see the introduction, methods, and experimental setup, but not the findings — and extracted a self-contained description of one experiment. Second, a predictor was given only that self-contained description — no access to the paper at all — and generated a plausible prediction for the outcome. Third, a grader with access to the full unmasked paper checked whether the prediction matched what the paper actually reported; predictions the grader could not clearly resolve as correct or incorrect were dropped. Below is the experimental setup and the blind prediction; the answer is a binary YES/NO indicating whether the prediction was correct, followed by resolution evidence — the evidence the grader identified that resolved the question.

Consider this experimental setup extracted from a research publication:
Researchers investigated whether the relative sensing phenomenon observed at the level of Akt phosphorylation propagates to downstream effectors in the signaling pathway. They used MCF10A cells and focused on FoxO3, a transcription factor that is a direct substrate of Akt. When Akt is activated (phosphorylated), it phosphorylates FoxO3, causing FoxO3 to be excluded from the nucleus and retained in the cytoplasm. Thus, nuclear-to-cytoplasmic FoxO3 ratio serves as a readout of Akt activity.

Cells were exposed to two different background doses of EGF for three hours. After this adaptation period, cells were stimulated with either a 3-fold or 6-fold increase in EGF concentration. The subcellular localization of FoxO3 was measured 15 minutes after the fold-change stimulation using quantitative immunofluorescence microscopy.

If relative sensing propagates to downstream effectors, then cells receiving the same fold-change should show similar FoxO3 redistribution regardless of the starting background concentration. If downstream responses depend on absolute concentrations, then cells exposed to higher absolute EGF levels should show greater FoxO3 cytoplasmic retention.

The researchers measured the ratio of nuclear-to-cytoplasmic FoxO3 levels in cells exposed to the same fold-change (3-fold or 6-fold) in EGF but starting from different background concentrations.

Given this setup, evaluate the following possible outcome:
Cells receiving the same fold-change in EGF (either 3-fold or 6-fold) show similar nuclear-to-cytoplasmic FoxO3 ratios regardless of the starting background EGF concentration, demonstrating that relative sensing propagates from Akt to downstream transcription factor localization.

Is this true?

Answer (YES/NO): YES